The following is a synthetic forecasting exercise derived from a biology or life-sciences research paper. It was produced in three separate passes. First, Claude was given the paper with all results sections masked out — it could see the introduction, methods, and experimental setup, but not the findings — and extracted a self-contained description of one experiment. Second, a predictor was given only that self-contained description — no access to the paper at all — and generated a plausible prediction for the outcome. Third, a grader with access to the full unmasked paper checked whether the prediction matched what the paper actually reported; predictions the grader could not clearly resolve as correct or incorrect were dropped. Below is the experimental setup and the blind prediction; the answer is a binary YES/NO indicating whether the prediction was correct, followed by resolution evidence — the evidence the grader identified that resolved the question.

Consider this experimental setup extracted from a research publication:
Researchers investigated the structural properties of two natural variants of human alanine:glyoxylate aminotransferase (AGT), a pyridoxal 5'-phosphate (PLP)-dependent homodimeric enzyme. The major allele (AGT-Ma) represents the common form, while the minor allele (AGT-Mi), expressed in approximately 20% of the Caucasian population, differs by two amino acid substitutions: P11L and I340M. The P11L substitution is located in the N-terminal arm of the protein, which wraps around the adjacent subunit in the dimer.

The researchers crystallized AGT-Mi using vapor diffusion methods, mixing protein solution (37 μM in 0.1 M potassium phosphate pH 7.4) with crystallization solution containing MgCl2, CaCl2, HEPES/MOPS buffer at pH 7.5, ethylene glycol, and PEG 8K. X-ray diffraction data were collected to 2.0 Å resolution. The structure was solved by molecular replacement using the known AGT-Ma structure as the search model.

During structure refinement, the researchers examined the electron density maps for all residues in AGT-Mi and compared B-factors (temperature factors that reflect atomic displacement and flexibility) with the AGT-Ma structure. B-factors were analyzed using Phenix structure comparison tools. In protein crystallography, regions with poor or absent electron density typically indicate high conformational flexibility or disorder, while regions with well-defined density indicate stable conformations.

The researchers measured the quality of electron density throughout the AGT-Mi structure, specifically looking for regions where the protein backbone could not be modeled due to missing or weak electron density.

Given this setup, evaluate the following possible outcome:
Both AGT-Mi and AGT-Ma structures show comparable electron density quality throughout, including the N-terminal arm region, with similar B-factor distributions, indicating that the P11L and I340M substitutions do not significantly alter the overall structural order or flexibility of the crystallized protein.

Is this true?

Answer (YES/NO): NO